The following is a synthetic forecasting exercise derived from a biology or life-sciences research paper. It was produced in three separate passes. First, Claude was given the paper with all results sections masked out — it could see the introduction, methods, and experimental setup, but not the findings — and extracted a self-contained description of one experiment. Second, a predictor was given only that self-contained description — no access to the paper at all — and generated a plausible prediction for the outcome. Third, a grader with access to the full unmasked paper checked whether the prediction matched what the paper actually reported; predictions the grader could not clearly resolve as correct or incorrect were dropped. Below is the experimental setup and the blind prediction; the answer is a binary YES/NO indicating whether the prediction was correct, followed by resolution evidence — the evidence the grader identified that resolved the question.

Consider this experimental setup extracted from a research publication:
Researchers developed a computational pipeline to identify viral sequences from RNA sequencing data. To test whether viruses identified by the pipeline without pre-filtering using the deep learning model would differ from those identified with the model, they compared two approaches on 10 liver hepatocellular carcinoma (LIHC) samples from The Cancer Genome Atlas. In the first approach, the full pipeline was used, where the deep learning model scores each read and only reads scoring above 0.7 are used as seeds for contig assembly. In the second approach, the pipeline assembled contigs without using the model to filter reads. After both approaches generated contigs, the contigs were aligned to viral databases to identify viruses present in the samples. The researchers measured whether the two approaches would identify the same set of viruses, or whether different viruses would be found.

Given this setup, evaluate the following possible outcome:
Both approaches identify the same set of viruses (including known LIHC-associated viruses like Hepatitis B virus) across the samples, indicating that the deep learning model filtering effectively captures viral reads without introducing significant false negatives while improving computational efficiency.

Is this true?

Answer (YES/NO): YES